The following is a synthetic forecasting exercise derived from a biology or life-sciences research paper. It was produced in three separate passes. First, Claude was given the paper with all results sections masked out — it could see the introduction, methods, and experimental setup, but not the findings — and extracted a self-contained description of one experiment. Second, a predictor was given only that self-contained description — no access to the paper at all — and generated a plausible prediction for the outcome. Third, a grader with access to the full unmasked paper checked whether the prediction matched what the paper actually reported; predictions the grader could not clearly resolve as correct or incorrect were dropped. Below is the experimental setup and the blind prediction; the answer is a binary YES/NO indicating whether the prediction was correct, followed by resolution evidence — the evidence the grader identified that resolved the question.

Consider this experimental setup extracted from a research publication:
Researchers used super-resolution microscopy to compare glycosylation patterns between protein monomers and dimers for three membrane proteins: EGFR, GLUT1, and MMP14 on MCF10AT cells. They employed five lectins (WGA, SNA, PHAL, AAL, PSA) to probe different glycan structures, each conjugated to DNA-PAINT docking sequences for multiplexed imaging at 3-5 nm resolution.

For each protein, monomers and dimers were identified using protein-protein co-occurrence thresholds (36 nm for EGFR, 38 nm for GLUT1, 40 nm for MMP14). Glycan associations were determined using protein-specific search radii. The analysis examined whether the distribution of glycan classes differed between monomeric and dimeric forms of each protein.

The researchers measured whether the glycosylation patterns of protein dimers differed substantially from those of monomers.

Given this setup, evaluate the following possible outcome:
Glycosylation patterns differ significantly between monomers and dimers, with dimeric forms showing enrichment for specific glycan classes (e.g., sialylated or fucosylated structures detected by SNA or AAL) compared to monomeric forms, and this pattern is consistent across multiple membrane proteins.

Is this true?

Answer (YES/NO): NO